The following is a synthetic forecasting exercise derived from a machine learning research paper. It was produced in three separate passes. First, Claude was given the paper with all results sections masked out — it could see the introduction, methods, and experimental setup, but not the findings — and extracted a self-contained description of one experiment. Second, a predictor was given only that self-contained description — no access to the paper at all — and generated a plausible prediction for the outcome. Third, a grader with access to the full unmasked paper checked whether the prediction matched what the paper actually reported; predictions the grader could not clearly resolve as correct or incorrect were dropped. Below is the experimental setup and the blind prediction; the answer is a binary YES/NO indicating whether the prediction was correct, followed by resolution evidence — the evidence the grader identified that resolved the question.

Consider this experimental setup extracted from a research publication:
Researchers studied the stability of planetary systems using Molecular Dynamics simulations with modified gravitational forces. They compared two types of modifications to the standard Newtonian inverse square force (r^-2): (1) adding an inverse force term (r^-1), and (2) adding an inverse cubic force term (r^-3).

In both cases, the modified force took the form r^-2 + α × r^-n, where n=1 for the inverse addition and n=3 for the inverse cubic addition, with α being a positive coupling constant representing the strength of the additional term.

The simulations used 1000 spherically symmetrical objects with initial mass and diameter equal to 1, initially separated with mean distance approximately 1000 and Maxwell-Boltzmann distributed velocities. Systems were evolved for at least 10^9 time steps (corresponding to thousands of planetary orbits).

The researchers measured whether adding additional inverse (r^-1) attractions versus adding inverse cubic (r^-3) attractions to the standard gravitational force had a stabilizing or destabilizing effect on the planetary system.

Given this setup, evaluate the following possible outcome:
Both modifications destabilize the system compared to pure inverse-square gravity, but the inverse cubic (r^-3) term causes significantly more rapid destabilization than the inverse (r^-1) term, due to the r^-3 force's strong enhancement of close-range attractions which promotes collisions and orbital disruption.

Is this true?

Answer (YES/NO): NO